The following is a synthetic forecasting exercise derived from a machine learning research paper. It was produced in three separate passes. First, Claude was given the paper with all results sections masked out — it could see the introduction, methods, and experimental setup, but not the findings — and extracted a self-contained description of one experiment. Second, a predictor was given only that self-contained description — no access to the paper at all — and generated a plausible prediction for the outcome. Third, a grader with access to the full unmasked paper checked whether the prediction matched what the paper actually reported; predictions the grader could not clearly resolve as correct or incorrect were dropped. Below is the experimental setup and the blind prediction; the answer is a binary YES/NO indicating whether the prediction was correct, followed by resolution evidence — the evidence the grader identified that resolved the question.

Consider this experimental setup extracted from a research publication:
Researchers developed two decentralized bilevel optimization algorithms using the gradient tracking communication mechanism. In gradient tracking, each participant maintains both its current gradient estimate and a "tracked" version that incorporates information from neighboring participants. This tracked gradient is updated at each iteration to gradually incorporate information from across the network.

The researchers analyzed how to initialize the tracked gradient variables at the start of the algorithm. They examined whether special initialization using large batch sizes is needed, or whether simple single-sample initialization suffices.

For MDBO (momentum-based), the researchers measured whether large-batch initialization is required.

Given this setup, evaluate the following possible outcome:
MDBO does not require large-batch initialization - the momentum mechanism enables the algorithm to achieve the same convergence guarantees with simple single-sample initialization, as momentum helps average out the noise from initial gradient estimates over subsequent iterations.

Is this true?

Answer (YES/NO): YES